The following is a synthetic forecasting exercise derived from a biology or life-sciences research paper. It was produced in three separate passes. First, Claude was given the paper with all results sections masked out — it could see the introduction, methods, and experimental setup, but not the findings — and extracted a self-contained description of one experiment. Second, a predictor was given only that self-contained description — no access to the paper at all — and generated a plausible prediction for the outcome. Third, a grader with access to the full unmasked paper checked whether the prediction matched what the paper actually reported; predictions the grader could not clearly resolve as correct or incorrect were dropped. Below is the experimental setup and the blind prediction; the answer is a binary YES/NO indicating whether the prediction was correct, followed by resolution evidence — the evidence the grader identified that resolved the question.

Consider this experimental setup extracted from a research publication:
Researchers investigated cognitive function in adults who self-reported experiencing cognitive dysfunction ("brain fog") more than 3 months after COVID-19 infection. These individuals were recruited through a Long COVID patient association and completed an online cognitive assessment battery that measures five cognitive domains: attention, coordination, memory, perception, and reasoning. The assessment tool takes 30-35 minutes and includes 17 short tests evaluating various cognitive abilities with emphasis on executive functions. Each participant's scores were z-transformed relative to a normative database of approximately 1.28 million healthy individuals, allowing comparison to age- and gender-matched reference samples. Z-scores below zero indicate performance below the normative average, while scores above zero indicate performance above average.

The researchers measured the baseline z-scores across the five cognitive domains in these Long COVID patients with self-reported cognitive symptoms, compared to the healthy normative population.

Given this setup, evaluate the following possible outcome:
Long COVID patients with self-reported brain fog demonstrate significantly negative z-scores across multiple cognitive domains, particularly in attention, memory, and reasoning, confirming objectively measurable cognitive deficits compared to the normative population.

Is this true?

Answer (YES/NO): NO